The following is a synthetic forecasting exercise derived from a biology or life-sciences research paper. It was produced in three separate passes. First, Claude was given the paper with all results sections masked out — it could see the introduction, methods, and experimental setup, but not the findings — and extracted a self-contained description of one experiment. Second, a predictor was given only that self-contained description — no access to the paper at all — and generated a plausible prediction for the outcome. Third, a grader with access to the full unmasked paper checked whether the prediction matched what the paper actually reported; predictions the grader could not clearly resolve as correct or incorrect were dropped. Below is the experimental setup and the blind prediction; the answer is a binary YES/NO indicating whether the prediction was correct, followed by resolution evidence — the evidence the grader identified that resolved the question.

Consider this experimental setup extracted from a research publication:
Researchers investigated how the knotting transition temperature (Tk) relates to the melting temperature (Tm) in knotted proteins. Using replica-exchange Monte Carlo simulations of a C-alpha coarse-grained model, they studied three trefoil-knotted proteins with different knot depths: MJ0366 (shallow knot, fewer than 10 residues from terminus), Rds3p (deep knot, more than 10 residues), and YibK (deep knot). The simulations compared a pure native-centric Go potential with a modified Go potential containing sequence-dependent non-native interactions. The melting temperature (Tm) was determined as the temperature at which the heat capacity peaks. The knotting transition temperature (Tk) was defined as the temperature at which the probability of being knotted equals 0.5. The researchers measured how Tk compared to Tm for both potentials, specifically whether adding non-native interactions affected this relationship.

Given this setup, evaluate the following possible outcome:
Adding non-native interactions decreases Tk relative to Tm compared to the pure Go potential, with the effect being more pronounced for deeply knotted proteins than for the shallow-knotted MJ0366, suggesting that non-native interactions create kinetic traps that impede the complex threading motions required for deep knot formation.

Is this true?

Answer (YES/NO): NO